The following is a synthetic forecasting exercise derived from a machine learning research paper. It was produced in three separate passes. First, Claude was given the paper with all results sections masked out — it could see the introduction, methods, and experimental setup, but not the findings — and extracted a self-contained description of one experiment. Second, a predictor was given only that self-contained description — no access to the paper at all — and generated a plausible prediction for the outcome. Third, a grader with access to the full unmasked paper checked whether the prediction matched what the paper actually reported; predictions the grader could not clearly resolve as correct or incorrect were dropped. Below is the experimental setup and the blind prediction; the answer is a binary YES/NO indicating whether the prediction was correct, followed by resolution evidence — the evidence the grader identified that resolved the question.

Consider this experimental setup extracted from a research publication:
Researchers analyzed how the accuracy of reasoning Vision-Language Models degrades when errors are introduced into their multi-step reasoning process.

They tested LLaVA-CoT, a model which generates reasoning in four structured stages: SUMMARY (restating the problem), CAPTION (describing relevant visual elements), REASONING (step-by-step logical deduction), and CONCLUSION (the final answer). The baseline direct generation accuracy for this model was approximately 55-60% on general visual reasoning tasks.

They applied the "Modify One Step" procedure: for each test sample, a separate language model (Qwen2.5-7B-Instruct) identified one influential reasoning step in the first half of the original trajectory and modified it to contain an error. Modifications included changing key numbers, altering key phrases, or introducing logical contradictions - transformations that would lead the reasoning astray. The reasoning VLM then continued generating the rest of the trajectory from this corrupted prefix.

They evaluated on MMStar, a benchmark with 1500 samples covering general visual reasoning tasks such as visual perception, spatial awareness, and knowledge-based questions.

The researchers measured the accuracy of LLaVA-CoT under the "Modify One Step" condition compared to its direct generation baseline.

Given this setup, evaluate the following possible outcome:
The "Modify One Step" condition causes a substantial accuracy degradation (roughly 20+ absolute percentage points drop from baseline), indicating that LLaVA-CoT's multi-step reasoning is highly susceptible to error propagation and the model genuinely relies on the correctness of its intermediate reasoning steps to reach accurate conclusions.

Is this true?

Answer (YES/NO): YES